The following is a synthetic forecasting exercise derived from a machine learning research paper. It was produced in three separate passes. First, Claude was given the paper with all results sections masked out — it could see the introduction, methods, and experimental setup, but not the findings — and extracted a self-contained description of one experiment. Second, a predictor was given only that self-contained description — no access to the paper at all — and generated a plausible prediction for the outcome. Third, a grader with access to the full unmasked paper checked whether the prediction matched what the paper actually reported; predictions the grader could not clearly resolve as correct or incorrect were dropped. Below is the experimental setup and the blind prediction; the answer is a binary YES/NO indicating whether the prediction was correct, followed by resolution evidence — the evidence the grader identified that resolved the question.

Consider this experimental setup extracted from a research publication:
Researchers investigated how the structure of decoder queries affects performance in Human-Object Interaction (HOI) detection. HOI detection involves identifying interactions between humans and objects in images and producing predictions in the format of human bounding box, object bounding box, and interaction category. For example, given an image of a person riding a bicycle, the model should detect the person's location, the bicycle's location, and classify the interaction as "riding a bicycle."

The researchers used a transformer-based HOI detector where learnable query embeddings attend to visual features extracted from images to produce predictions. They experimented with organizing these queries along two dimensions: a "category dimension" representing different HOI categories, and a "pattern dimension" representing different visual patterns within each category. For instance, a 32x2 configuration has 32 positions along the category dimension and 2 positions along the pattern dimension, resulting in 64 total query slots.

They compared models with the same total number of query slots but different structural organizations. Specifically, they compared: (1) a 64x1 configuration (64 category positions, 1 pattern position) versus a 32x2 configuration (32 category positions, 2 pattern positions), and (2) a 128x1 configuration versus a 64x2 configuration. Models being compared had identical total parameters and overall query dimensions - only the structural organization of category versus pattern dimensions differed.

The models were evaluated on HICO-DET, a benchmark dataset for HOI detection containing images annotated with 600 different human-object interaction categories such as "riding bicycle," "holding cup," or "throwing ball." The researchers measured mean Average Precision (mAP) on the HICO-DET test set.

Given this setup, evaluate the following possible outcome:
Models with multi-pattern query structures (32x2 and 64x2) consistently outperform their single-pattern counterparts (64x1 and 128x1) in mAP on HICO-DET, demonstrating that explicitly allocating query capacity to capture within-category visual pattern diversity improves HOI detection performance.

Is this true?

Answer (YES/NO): YES